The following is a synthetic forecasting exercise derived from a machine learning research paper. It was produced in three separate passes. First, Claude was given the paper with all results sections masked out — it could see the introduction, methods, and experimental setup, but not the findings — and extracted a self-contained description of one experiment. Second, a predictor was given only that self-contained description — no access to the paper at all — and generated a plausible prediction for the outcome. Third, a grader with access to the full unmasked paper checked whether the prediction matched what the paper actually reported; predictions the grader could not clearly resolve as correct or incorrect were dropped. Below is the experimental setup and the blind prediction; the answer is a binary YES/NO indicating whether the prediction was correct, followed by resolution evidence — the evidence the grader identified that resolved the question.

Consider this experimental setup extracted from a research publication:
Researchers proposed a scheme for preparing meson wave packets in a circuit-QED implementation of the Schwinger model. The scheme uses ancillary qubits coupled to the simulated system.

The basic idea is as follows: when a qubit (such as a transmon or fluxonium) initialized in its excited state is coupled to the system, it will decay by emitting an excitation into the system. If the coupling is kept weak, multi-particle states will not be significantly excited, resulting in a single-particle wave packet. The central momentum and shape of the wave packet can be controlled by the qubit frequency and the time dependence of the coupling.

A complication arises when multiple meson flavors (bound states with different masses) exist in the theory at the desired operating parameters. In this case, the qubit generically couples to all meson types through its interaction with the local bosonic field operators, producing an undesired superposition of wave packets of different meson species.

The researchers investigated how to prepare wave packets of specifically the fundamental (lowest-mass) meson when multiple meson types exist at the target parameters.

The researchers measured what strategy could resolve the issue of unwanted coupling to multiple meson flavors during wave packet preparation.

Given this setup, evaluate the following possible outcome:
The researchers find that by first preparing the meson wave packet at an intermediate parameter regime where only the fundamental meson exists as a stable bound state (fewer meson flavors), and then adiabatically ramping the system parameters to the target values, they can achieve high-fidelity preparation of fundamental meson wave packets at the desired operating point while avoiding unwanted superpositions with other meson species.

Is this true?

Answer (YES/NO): YES